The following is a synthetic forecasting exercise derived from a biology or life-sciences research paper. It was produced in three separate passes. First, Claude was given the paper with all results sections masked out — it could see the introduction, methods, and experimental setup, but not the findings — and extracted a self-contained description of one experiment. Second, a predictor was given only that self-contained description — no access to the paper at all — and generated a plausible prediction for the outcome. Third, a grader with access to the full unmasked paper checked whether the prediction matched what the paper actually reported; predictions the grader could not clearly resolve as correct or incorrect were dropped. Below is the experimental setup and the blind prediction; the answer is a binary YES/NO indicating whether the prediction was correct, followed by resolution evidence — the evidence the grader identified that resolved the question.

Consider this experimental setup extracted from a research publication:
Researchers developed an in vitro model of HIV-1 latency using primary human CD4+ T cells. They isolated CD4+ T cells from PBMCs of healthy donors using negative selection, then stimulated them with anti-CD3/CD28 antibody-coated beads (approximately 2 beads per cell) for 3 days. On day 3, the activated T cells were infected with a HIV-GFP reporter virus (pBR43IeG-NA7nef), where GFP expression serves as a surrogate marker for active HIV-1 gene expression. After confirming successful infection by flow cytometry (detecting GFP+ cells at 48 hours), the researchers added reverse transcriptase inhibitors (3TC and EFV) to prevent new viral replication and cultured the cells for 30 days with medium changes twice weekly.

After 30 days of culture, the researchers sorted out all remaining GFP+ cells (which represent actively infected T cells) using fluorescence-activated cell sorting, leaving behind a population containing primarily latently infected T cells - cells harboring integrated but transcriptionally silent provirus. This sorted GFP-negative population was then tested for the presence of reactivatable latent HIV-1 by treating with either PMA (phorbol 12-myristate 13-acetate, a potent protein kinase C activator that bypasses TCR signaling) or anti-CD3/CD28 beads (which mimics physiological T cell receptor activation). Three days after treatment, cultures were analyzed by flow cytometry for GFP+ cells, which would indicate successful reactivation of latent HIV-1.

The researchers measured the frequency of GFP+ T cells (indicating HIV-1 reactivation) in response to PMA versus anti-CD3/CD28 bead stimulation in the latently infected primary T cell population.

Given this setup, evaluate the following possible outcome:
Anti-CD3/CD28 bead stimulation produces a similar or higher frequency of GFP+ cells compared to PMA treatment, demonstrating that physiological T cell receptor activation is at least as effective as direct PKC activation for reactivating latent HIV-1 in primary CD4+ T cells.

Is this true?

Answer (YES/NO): NO